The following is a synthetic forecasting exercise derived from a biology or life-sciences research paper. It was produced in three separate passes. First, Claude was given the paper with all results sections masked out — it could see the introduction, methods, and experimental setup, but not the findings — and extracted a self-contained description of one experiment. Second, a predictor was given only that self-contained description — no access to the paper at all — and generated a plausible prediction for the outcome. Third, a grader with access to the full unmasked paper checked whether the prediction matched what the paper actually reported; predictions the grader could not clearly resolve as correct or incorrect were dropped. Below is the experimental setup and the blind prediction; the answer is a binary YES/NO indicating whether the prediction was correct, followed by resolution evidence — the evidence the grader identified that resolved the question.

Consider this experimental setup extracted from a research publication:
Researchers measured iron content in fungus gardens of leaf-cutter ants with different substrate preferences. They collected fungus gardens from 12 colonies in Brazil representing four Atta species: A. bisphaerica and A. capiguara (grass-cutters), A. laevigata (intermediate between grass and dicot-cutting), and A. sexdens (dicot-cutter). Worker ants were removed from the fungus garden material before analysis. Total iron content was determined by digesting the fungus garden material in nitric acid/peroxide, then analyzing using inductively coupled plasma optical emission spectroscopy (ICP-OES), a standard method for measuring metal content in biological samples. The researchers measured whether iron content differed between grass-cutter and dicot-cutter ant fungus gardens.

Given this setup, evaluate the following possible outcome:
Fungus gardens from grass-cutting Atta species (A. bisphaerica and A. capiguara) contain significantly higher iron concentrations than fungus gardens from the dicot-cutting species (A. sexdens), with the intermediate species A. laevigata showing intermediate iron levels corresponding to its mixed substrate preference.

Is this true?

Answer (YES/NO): NO